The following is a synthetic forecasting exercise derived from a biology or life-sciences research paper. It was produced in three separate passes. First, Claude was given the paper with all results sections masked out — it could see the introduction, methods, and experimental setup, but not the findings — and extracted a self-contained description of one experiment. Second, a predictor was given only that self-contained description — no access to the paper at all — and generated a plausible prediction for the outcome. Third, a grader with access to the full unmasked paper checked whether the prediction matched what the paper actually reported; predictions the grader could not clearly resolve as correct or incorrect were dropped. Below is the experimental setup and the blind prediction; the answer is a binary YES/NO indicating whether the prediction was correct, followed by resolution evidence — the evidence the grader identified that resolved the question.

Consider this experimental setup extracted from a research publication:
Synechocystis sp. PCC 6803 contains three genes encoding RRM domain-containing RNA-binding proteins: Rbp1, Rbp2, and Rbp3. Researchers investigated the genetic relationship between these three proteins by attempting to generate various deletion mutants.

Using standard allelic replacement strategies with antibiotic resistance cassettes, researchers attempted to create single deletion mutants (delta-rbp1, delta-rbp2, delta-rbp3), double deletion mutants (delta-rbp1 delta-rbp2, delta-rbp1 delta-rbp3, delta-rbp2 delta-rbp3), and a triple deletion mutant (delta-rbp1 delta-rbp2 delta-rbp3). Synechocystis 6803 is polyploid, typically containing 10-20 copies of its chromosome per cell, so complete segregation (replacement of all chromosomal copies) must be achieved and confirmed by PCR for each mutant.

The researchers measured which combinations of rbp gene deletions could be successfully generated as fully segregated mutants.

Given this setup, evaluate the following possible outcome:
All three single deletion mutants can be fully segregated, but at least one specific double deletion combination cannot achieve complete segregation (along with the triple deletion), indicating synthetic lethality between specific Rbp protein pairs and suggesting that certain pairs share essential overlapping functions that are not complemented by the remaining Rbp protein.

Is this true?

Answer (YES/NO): NO